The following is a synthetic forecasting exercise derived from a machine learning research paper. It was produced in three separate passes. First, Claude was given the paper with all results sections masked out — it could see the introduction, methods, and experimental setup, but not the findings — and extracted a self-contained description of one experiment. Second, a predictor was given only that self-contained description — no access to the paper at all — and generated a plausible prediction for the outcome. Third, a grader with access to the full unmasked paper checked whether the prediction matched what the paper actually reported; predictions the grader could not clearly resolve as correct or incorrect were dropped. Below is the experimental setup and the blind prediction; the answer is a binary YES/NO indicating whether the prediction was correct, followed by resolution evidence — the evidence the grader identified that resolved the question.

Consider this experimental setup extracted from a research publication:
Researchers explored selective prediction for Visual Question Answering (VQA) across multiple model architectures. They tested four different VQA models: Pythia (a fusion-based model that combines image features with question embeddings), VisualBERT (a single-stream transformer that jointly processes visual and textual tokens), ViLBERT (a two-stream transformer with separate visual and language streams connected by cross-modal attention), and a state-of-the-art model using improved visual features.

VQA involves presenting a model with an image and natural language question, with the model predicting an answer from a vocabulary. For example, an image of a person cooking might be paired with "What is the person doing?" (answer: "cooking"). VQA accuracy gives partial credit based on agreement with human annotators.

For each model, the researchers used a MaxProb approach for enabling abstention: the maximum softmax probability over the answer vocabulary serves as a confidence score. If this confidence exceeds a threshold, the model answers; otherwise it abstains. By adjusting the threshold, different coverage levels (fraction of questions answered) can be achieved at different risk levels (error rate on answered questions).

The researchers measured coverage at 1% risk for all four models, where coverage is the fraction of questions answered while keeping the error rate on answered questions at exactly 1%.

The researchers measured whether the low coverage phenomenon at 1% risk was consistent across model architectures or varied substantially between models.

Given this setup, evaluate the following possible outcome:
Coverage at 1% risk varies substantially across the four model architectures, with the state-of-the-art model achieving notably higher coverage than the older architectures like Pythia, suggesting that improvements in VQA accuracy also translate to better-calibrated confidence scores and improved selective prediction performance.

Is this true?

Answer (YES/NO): NO